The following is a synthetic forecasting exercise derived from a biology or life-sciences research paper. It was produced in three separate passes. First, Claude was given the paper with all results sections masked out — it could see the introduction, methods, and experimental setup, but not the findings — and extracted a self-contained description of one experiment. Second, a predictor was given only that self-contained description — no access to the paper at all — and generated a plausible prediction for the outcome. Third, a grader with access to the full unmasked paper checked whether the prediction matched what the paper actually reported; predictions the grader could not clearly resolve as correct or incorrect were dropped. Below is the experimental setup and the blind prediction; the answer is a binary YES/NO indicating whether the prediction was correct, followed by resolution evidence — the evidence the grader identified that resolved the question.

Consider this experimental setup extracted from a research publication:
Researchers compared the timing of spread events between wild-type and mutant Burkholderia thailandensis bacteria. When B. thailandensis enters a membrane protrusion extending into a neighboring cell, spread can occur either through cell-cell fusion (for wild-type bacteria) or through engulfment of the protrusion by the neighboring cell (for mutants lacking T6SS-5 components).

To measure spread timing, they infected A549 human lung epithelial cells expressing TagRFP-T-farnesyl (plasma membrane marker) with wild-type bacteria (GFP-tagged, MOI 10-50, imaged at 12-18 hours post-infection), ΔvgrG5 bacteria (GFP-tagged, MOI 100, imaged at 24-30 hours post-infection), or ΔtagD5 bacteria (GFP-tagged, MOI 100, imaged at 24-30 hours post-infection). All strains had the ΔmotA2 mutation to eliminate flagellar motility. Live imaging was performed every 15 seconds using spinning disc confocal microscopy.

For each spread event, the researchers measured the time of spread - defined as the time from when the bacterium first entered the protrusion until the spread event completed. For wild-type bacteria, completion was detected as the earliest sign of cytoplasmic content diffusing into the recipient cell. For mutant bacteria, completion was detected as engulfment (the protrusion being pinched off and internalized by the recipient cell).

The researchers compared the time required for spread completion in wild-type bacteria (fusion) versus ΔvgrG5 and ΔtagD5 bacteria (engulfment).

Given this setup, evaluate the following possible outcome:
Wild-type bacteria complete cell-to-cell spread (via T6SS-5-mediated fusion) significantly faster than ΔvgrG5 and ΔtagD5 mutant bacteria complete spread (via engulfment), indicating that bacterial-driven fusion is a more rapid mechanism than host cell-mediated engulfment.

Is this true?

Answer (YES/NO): YES